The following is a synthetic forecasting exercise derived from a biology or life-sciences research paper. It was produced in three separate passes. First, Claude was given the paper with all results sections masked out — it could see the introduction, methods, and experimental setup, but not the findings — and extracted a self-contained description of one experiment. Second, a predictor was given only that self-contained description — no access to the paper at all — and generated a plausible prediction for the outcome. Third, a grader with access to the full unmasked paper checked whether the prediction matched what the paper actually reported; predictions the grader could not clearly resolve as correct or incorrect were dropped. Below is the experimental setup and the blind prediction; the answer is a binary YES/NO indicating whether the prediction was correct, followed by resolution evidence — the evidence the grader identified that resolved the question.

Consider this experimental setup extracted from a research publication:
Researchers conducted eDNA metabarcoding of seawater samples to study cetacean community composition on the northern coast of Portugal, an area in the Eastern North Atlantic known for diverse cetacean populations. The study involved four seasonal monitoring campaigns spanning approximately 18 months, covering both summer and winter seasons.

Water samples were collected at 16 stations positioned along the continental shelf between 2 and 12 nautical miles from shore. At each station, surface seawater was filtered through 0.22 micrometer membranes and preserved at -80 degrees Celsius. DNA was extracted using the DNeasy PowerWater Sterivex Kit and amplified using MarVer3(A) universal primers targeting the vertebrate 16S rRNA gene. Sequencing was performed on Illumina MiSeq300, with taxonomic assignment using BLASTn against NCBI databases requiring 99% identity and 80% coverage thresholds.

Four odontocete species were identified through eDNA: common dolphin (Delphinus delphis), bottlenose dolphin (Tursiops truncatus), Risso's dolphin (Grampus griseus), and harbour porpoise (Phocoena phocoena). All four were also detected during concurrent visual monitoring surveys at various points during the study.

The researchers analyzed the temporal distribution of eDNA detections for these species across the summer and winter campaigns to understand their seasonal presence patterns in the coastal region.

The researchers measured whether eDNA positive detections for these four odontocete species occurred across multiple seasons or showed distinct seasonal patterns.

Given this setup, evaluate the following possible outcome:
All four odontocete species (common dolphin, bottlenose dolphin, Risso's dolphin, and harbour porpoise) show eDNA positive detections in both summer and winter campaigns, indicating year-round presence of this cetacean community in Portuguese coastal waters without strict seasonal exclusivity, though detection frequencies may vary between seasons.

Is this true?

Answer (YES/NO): NO